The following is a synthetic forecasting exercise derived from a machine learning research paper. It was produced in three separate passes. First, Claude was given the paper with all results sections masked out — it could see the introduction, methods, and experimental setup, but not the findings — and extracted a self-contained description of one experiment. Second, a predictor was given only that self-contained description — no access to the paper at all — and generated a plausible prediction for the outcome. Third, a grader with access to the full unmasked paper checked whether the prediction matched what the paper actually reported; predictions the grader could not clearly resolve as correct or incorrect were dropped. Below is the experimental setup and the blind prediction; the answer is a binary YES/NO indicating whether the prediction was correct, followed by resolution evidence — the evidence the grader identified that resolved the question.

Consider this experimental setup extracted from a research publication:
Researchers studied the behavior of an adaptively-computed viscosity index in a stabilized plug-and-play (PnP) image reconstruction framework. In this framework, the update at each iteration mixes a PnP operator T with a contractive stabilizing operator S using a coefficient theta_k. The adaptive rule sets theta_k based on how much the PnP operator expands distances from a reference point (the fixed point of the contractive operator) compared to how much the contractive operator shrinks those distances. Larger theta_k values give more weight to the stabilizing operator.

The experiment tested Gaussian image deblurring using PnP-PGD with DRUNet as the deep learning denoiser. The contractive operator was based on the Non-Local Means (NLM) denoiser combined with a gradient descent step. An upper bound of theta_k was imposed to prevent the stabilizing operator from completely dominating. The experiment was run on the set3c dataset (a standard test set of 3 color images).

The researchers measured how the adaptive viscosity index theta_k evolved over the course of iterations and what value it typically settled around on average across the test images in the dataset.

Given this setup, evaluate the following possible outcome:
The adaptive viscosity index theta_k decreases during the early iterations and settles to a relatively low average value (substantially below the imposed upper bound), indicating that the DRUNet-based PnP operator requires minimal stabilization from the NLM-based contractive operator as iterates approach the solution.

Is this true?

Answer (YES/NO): NO